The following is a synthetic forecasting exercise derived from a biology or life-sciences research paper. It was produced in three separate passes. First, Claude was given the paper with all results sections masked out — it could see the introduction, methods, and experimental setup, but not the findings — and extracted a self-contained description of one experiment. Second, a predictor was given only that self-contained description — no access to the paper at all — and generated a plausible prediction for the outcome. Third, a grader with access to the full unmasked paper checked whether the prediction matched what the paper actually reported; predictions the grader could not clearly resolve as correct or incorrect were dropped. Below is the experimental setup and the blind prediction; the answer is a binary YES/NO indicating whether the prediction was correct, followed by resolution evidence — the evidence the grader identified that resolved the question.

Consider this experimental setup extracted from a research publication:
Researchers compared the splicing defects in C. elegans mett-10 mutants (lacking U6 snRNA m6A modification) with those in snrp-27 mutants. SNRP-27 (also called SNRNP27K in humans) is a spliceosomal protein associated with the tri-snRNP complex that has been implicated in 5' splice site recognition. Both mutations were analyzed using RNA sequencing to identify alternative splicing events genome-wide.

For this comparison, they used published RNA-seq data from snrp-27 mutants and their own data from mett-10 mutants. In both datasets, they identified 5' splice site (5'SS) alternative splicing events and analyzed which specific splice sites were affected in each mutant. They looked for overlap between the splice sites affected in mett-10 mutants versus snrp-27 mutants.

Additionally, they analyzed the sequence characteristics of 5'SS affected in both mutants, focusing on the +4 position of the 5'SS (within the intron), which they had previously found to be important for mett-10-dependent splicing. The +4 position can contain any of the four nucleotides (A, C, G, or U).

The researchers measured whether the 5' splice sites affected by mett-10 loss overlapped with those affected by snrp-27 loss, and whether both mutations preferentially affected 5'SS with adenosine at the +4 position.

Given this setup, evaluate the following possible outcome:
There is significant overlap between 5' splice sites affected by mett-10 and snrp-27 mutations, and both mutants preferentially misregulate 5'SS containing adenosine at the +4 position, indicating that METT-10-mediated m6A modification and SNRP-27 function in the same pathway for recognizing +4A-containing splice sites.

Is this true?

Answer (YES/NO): YES